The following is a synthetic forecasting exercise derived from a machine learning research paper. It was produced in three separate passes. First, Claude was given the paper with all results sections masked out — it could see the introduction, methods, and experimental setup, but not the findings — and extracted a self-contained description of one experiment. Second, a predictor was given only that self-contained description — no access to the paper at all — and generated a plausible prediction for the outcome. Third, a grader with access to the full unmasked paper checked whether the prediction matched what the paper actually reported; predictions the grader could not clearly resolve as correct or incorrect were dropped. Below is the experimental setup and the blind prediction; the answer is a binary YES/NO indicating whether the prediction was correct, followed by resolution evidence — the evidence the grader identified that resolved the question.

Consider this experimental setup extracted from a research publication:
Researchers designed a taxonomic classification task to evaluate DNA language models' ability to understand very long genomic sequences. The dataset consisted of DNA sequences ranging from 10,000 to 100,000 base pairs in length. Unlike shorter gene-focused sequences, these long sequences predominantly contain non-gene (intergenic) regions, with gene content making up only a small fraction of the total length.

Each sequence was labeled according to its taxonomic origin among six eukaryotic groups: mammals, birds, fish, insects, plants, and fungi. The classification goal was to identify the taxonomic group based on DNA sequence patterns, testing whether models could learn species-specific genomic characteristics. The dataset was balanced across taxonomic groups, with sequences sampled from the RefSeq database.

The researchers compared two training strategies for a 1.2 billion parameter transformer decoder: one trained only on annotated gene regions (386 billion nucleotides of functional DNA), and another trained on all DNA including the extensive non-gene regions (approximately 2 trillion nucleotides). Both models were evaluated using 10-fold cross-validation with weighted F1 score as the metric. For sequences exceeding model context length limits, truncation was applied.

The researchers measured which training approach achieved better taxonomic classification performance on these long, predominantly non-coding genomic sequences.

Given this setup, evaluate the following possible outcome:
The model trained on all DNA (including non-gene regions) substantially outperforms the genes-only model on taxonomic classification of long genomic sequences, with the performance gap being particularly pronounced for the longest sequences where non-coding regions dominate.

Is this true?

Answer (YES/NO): NO